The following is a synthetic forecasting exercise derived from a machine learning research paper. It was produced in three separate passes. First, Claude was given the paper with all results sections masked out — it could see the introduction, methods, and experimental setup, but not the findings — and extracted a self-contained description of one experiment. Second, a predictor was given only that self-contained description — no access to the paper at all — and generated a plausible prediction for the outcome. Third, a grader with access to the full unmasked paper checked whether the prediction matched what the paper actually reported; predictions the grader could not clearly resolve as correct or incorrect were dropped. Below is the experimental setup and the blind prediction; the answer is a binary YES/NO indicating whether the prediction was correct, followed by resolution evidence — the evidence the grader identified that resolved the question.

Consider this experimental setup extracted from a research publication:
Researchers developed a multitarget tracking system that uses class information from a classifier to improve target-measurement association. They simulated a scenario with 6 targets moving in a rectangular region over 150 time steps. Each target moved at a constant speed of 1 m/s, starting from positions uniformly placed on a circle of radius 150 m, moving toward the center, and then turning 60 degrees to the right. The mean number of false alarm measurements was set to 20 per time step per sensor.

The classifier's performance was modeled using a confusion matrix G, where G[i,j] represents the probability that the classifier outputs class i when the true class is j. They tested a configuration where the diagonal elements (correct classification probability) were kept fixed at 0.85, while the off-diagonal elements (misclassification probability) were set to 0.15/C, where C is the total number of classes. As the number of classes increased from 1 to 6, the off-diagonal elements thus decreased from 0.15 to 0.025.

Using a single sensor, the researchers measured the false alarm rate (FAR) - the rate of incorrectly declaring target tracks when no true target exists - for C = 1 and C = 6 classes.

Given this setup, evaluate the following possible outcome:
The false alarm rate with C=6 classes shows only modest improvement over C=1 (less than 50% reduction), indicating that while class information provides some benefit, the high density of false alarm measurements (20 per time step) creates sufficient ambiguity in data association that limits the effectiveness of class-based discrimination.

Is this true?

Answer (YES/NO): NO